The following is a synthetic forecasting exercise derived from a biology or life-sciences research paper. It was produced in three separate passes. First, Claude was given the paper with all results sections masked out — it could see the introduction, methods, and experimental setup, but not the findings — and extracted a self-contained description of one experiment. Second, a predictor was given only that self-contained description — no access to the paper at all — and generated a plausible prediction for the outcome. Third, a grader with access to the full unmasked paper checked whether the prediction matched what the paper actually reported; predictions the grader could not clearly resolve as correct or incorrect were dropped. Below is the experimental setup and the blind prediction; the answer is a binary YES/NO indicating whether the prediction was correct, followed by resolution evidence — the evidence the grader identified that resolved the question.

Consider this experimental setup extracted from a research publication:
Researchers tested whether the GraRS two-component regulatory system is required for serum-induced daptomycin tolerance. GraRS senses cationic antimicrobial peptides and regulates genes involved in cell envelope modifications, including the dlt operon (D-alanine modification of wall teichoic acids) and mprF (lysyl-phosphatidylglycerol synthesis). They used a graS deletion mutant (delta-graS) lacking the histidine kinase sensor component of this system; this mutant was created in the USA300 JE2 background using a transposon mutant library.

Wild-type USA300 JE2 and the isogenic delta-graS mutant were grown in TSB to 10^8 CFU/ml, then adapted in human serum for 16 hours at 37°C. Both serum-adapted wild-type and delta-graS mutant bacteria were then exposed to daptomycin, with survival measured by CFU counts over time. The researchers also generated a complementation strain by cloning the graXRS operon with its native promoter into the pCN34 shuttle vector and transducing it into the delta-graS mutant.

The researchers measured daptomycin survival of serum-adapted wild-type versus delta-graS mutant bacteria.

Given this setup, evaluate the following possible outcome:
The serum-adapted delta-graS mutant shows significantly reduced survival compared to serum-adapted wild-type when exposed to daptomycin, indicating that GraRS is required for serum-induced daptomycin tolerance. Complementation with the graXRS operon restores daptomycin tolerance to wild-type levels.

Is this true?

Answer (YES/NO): YES